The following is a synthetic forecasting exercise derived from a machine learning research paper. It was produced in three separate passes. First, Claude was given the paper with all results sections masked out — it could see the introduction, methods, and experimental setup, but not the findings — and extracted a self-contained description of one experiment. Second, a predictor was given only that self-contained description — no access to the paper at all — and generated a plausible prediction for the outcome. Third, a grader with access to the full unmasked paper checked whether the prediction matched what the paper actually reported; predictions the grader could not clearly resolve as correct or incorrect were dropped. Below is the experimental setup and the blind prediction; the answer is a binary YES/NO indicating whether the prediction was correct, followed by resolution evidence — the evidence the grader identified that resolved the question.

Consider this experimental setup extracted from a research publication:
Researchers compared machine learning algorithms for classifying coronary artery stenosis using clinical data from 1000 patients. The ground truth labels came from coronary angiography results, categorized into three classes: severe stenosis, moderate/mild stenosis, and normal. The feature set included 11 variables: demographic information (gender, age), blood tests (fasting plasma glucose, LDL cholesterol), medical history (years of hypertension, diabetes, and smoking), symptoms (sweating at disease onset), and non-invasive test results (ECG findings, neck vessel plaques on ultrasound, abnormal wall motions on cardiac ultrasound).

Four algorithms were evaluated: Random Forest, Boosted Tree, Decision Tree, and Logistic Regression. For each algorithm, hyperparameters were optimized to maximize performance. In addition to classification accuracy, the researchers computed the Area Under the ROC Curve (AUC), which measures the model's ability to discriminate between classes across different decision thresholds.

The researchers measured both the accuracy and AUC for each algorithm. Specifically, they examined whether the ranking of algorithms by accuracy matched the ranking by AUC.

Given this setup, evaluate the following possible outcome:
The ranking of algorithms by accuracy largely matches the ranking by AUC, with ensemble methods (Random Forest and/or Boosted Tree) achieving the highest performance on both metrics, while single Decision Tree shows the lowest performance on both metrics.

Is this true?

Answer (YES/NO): NO